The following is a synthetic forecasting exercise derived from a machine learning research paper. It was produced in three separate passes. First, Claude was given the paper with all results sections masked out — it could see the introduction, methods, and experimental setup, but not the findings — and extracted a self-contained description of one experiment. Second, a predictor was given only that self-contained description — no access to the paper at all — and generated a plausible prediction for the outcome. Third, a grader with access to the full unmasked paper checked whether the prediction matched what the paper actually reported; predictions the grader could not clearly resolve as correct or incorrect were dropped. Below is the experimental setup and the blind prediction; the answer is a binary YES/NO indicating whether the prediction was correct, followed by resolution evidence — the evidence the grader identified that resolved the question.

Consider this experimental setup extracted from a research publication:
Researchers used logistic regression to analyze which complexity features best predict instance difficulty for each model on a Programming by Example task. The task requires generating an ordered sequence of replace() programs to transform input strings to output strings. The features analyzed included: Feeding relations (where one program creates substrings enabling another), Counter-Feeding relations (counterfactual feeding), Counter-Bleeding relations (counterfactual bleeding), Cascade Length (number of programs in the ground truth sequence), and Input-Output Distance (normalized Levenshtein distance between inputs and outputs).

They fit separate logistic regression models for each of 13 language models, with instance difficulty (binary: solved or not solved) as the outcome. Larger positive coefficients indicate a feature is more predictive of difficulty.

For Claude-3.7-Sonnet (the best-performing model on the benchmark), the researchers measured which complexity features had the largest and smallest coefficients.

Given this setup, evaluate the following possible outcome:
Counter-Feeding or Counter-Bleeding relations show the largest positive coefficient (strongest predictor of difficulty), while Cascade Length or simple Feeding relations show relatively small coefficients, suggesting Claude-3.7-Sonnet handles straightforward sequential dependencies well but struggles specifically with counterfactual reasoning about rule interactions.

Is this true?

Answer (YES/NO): NO